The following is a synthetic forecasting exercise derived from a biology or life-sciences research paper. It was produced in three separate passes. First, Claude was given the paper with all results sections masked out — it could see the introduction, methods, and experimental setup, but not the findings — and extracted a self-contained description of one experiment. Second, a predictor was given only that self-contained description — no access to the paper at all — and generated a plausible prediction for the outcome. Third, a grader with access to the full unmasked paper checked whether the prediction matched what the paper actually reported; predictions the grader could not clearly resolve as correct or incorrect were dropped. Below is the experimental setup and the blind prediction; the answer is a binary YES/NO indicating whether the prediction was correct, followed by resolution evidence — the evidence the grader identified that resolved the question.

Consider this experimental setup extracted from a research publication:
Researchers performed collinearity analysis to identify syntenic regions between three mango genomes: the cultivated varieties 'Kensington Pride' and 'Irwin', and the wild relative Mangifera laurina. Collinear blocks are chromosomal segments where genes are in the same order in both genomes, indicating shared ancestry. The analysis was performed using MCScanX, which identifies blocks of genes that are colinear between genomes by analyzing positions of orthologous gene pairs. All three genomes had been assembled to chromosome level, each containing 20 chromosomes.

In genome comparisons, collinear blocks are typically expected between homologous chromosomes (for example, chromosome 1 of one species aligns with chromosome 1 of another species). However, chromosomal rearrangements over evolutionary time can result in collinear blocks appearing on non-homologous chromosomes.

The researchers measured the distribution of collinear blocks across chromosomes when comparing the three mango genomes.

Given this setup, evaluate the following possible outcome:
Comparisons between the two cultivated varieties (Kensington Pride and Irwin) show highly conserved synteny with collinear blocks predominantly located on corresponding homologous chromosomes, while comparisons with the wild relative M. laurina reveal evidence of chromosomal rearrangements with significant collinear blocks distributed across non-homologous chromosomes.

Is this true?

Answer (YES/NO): NO